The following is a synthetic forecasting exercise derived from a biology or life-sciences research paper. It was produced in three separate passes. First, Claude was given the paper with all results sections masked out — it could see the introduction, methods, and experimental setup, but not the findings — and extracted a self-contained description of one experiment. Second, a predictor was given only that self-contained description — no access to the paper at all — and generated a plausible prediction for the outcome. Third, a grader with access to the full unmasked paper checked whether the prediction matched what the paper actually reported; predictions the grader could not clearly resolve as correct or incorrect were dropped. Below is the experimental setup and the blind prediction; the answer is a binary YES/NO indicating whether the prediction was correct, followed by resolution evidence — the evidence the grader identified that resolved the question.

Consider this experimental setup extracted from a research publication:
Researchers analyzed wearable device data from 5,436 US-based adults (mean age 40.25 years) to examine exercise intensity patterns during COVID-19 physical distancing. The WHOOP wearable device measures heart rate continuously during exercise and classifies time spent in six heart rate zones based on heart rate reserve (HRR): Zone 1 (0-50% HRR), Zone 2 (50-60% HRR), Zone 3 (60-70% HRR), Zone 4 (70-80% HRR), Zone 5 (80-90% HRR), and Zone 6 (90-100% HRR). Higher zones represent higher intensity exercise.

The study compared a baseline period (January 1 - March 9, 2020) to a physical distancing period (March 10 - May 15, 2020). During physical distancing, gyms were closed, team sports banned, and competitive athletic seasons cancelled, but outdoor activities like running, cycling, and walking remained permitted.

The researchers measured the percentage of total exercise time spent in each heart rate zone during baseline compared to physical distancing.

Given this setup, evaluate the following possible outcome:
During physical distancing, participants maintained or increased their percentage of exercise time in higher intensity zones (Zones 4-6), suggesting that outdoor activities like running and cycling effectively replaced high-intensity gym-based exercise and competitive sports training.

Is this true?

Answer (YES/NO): YES